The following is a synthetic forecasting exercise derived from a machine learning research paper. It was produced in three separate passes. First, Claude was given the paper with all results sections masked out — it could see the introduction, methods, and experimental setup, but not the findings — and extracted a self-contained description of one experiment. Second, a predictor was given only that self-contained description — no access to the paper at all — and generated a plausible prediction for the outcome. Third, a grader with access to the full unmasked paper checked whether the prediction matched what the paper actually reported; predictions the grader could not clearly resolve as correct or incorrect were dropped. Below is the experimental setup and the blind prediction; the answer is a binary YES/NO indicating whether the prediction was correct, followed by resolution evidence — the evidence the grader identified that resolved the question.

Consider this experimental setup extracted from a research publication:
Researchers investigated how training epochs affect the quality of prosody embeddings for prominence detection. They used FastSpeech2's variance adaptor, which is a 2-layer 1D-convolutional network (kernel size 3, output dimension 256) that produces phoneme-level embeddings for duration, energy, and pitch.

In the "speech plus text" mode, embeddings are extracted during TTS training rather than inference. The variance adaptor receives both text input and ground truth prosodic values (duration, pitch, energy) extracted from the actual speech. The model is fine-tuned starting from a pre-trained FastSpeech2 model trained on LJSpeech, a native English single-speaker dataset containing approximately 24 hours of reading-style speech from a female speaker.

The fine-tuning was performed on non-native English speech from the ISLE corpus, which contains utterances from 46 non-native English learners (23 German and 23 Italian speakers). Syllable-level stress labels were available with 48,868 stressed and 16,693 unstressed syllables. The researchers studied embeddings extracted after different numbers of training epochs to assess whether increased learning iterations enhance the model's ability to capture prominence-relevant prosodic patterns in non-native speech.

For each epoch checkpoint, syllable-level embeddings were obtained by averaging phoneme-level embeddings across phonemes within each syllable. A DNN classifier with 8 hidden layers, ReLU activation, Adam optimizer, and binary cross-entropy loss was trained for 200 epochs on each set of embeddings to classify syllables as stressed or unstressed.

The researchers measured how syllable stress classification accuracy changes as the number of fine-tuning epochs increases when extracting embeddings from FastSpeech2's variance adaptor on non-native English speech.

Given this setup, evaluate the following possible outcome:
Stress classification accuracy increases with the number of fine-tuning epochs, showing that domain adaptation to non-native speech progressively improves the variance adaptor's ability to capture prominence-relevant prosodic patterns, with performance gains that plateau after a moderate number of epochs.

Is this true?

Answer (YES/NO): YES